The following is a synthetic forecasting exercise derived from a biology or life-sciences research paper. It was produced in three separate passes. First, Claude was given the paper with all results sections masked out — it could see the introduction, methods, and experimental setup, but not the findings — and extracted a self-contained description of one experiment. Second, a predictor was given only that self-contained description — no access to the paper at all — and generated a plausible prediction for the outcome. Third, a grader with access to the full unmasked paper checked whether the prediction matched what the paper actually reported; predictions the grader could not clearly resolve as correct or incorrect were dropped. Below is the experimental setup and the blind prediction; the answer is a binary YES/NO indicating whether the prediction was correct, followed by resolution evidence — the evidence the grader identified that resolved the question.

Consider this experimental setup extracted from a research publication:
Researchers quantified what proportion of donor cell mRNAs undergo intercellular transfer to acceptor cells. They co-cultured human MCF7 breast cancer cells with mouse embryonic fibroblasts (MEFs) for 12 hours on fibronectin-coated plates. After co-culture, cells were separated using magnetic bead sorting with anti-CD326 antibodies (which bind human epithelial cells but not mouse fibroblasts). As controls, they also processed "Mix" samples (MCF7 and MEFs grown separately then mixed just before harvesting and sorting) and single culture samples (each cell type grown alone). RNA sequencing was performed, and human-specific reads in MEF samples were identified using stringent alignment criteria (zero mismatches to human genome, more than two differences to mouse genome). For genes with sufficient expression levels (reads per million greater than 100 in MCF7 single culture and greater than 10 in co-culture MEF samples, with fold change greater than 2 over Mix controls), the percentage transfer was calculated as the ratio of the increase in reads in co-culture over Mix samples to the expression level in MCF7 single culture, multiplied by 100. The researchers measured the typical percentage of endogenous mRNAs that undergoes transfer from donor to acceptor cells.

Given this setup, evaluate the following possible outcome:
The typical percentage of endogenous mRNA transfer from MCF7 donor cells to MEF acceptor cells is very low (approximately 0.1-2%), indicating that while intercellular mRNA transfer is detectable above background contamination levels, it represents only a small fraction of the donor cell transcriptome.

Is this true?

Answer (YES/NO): YES